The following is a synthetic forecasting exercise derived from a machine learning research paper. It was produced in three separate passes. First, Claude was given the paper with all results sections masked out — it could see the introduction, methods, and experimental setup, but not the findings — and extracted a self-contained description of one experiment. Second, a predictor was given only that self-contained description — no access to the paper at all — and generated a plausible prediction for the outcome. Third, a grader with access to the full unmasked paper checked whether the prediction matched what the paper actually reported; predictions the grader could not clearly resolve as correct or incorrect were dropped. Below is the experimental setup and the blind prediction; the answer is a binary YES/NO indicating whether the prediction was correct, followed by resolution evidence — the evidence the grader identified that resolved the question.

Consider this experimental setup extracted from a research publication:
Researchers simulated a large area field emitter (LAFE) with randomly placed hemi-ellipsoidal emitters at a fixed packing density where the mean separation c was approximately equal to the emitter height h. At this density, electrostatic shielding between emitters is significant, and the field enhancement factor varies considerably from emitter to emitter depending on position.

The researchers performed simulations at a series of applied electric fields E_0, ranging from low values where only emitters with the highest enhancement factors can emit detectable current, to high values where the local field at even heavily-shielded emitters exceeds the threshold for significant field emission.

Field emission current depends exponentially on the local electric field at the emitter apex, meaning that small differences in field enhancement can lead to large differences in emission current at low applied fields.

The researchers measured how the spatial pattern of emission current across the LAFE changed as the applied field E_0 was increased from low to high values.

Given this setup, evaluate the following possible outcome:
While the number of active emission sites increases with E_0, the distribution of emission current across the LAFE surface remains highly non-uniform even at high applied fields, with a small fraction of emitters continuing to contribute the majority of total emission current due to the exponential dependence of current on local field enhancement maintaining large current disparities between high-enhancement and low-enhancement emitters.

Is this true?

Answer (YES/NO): NO